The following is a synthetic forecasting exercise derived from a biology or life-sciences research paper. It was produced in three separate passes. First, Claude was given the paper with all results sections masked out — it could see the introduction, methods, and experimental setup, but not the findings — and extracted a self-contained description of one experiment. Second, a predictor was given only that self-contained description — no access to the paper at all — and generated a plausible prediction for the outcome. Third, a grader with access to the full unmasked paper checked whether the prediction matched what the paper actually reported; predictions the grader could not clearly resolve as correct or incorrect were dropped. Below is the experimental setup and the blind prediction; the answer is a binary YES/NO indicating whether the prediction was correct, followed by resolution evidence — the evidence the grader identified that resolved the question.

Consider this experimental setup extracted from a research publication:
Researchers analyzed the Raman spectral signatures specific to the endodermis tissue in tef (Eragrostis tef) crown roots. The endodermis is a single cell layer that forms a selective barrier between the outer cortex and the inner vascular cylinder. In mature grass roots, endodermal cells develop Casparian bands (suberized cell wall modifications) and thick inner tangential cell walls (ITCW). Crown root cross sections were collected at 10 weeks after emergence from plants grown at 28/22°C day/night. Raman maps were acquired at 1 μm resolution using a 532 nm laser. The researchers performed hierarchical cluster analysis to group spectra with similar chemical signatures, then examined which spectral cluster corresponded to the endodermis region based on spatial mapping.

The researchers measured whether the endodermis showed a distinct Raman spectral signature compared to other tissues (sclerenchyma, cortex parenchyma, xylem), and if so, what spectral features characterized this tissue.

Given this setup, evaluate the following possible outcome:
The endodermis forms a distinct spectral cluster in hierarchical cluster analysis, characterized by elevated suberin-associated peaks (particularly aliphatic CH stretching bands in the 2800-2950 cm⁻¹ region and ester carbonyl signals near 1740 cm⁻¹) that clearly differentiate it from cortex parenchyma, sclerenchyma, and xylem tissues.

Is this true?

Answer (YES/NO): NO